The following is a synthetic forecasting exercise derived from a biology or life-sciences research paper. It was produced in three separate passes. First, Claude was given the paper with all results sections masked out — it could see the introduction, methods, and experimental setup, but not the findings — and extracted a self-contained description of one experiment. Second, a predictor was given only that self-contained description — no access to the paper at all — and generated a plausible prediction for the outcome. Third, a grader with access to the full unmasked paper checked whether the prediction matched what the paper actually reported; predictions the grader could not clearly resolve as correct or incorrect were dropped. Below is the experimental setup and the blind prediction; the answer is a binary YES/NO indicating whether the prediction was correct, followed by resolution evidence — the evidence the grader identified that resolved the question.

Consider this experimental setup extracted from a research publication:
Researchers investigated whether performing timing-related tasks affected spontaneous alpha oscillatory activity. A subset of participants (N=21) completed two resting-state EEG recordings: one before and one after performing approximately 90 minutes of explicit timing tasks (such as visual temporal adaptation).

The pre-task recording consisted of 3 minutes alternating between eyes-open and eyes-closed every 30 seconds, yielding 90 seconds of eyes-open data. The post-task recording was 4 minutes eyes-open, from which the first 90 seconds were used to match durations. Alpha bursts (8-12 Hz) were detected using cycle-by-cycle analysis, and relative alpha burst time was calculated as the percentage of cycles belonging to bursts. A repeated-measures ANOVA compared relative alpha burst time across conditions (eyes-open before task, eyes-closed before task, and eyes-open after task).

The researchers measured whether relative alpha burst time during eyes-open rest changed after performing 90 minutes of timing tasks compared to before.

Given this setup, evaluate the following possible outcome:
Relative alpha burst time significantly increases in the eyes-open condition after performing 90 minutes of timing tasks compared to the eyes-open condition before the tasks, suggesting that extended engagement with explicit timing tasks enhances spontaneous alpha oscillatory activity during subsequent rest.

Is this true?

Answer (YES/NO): NO